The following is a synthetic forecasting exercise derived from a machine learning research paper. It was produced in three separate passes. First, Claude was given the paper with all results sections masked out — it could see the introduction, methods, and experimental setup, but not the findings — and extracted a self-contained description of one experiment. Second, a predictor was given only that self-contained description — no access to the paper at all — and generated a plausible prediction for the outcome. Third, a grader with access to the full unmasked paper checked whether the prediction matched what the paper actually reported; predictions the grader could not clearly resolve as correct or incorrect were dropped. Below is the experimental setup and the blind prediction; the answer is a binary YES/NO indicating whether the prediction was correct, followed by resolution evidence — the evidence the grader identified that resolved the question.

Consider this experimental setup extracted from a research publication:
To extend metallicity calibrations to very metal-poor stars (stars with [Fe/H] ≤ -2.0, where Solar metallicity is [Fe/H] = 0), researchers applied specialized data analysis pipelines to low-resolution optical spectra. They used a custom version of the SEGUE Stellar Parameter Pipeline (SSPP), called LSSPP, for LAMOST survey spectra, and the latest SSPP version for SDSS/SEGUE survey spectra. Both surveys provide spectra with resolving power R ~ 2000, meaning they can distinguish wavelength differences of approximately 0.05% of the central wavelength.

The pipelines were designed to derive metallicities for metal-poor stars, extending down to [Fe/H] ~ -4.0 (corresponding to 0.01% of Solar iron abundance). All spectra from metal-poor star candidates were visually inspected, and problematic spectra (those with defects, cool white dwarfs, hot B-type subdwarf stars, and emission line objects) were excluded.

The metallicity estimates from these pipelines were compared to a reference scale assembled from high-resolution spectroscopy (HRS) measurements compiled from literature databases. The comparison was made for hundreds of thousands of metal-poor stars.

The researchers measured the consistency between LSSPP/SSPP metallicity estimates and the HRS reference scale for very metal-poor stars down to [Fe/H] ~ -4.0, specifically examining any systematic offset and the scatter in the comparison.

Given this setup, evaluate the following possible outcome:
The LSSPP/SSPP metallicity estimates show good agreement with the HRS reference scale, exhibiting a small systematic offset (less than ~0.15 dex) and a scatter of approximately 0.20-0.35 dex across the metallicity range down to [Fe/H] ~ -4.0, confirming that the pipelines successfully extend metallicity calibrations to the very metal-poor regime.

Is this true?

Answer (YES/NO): YES